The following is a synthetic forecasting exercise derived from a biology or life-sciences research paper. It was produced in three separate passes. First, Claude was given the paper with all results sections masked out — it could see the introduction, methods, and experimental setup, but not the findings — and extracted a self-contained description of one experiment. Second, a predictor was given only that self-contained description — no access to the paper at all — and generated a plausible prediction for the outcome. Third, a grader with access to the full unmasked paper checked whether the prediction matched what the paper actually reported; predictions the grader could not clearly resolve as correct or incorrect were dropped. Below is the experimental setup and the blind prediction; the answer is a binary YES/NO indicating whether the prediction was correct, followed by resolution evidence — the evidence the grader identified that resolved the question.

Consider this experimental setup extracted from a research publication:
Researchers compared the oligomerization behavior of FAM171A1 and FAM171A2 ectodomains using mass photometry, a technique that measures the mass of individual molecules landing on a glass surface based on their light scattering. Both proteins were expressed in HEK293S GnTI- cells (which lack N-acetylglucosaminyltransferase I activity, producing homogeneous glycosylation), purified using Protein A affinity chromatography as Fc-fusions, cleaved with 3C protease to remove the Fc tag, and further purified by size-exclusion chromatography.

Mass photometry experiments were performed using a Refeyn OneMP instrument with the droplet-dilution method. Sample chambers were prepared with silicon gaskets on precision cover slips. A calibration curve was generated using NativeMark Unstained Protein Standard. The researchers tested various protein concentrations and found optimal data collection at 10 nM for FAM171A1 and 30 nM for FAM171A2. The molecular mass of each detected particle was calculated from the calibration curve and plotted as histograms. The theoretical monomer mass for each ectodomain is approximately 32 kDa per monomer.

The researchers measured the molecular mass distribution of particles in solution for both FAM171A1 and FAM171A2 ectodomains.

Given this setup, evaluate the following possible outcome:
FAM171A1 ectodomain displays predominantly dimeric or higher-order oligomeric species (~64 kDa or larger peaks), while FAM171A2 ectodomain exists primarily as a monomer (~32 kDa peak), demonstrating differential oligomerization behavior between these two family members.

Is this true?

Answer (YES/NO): NO